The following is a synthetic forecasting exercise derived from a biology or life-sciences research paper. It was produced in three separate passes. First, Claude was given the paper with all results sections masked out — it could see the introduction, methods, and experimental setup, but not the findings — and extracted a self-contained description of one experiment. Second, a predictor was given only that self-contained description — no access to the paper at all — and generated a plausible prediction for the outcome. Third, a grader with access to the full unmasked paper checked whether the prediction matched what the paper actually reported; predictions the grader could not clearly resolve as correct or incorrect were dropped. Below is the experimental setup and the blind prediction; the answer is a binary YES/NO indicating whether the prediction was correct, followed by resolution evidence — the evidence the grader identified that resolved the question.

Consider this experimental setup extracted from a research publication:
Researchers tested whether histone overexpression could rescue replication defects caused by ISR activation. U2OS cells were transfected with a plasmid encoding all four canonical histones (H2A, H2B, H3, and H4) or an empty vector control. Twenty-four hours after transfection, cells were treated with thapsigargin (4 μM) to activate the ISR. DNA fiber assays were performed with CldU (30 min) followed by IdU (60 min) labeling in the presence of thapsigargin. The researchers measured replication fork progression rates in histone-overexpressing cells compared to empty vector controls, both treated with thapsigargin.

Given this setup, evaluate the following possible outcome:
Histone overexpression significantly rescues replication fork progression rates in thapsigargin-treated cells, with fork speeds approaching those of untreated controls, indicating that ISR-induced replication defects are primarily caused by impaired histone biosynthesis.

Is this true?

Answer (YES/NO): YES